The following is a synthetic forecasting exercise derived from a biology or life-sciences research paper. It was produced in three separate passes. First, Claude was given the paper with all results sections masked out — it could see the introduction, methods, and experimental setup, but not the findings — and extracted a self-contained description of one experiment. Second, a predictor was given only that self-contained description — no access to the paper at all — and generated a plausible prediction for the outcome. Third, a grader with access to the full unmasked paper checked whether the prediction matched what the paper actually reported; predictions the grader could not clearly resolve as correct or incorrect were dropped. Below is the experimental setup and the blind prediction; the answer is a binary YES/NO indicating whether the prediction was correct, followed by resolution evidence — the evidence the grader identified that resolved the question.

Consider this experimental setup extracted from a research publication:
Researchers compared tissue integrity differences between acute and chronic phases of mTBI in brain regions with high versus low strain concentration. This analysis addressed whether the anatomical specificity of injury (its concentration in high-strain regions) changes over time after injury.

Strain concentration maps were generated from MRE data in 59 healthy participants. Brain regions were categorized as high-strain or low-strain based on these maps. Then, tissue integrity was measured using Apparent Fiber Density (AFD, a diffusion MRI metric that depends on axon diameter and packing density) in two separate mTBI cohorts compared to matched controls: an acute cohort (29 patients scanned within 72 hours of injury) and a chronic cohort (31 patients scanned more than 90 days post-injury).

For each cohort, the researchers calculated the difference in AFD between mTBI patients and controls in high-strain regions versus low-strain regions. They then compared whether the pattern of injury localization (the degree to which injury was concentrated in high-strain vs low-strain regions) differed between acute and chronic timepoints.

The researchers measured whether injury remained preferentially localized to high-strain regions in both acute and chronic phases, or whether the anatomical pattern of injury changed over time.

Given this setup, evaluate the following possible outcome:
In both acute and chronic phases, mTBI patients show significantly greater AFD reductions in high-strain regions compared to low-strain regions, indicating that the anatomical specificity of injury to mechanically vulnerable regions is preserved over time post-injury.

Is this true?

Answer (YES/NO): YES